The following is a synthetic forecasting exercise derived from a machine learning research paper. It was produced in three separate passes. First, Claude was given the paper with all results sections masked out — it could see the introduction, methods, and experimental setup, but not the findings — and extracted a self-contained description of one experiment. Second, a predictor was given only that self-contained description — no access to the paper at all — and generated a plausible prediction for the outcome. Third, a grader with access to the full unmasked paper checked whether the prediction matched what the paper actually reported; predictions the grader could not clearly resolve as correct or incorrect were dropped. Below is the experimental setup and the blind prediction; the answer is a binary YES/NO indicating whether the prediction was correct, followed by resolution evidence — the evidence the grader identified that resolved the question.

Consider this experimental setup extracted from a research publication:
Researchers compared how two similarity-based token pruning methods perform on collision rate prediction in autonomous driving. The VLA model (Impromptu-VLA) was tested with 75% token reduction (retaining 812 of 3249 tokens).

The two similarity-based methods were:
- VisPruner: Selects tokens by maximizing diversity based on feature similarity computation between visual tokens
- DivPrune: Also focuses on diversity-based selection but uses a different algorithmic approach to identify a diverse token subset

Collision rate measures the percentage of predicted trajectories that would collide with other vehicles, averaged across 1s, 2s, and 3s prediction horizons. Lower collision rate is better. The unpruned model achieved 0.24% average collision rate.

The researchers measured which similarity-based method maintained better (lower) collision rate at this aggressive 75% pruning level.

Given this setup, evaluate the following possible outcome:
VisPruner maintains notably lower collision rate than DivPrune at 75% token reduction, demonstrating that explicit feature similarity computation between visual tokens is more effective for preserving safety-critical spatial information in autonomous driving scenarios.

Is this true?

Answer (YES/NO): NO